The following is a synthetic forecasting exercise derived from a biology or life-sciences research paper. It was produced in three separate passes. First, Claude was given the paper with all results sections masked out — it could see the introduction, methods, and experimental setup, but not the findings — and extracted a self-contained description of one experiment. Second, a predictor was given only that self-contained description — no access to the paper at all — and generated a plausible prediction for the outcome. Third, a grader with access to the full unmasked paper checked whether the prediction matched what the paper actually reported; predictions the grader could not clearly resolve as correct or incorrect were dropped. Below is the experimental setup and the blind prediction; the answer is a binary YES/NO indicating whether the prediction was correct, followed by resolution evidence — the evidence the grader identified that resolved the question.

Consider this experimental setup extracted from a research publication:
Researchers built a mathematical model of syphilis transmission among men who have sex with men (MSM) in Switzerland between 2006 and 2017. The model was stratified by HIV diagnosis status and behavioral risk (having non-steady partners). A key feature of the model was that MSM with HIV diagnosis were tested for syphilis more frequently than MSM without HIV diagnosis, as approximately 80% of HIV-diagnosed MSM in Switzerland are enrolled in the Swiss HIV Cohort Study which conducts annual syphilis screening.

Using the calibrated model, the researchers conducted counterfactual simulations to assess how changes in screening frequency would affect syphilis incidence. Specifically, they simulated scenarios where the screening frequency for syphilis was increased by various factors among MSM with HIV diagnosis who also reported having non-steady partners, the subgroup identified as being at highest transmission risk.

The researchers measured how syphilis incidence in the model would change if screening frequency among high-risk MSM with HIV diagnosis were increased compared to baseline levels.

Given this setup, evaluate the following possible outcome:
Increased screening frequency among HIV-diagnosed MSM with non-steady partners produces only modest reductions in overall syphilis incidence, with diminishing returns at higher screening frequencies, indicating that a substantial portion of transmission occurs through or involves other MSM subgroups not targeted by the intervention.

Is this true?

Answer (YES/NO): NO